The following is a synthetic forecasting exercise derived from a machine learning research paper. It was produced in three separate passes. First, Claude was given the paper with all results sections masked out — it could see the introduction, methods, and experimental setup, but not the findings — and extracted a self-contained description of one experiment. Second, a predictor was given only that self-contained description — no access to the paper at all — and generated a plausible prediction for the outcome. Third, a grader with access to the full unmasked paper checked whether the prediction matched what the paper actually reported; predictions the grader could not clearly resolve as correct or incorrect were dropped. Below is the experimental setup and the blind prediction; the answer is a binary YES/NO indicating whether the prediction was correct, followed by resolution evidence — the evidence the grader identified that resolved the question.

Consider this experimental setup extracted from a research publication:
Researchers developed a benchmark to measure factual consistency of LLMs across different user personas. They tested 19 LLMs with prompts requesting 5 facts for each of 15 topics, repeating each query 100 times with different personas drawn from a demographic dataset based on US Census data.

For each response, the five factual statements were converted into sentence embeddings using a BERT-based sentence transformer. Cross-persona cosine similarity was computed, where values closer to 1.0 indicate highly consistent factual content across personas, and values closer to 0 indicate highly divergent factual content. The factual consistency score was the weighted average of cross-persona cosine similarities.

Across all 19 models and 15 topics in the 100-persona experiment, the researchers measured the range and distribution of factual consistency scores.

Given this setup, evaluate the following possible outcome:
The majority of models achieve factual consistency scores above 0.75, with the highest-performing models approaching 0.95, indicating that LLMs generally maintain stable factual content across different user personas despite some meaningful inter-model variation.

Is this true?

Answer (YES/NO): NO